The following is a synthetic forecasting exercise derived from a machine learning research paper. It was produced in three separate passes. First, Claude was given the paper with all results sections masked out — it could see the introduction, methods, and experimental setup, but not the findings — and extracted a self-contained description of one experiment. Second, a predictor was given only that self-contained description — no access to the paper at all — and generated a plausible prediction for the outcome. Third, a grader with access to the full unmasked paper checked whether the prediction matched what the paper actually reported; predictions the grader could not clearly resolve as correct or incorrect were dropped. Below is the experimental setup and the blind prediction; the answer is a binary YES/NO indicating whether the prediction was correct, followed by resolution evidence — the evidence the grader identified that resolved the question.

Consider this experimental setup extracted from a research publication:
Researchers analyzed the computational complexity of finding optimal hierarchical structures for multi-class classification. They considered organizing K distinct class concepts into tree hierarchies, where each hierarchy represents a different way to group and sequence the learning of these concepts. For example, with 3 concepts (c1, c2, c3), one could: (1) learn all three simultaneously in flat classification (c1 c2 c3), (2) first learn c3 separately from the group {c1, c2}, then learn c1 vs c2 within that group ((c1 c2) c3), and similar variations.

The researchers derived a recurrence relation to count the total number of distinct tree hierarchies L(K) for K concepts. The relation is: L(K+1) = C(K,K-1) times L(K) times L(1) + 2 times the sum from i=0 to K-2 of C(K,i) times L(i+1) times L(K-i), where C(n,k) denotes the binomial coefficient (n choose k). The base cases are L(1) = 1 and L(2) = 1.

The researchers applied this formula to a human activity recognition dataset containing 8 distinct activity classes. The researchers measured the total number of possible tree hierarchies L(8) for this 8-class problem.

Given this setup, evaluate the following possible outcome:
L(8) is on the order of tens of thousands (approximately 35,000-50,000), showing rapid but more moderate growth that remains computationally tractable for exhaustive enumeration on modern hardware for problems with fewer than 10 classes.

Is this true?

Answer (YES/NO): NO